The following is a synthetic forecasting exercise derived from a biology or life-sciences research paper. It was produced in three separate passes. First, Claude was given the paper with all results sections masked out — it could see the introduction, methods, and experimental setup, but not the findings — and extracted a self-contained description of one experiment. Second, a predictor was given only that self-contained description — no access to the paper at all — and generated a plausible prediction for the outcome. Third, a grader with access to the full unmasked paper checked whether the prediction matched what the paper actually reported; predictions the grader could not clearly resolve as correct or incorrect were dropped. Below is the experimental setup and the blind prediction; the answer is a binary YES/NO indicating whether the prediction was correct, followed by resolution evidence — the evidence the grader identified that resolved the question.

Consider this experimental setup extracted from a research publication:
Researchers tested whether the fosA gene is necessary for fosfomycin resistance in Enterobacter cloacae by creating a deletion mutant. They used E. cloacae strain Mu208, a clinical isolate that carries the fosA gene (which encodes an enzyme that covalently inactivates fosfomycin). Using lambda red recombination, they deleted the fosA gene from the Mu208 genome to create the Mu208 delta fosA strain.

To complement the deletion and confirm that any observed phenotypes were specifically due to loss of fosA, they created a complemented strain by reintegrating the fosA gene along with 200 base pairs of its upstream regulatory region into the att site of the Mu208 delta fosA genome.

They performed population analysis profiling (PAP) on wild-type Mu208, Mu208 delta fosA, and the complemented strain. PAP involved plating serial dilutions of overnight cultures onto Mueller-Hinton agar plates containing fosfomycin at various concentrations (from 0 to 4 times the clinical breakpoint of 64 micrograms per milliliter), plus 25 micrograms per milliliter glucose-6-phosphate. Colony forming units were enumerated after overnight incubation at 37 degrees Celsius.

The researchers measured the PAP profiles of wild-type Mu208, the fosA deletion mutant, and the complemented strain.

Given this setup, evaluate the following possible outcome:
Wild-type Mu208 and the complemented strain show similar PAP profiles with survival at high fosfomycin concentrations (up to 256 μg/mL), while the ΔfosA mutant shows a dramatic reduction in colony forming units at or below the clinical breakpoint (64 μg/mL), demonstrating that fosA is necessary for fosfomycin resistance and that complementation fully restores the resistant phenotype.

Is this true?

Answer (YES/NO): NO